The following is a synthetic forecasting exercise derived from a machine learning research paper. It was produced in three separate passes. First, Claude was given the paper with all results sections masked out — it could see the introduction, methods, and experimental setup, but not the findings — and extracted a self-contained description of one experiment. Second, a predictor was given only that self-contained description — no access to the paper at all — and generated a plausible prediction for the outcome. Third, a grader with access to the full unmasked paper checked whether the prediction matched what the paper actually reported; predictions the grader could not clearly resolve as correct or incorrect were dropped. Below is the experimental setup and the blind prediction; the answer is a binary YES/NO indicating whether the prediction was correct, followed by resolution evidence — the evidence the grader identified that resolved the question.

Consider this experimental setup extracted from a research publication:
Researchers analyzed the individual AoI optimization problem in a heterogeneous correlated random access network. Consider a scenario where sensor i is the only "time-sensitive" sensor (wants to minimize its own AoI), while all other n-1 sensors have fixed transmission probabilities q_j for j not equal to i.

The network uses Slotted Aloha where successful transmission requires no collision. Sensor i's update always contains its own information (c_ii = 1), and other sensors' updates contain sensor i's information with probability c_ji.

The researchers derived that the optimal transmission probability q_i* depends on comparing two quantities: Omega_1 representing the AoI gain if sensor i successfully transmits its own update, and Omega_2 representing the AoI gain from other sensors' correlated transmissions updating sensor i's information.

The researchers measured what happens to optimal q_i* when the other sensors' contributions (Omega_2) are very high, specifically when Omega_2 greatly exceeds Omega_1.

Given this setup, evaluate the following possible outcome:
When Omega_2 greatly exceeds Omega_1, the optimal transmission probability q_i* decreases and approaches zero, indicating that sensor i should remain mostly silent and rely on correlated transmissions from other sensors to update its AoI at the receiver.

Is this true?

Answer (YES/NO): NO